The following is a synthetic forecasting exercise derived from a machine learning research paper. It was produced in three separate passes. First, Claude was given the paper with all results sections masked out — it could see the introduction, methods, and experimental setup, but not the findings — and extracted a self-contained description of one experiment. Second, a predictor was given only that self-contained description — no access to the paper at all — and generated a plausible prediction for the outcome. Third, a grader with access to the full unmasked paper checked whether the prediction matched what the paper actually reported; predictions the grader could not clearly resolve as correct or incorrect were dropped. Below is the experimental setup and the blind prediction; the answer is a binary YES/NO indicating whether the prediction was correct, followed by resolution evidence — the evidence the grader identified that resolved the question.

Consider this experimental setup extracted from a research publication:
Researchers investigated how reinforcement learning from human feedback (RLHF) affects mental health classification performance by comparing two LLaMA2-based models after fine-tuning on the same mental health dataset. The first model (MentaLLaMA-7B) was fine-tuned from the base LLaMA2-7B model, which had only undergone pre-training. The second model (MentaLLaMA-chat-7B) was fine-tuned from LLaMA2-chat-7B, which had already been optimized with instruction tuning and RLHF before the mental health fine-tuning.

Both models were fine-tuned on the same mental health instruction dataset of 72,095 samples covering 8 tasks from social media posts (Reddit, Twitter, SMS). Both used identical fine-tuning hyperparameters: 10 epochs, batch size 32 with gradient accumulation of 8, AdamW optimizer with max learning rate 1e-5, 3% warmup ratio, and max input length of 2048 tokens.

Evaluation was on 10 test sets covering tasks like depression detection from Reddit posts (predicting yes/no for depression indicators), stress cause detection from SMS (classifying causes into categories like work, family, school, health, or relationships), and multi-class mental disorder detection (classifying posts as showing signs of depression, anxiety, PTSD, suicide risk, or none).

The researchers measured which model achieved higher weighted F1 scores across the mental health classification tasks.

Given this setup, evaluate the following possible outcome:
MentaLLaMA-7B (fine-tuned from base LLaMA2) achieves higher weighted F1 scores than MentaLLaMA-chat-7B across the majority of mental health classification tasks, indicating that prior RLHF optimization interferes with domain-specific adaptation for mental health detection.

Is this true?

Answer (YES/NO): NO